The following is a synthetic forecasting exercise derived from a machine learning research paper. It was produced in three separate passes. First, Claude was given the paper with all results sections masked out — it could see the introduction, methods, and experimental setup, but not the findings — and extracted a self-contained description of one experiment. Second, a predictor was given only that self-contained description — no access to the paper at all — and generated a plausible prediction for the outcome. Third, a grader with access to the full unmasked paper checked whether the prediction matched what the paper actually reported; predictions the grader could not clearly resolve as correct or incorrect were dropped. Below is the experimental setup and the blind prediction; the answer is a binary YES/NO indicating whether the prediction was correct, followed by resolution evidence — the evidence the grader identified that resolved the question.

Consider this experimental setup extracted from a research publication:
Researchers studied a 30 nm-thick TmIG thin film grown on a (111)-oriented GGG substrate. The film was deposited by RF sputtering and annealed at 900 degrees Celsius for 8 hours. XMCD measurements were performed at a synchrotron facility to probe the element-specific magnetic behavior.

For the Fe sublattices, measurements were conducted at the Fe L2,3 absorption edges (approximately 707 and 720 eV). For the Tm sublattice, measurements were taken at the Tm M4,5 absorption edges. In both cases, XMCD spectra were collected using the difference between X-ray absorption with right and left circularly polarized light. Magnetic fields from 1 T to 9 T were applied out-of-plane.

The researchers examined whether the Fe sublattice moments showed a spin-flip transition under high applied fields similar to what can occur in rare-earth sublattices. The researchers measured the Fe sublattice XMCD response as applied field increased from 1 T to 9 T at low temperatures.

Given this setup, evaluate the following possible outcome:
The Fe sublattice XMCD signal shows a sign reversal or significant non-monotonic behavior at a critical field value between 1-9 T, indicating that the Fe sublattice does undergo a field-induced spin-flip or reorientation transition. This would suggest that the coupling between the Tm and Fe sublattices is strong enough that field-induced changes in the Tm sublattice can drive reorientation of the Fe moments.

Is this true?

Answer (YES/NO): NO